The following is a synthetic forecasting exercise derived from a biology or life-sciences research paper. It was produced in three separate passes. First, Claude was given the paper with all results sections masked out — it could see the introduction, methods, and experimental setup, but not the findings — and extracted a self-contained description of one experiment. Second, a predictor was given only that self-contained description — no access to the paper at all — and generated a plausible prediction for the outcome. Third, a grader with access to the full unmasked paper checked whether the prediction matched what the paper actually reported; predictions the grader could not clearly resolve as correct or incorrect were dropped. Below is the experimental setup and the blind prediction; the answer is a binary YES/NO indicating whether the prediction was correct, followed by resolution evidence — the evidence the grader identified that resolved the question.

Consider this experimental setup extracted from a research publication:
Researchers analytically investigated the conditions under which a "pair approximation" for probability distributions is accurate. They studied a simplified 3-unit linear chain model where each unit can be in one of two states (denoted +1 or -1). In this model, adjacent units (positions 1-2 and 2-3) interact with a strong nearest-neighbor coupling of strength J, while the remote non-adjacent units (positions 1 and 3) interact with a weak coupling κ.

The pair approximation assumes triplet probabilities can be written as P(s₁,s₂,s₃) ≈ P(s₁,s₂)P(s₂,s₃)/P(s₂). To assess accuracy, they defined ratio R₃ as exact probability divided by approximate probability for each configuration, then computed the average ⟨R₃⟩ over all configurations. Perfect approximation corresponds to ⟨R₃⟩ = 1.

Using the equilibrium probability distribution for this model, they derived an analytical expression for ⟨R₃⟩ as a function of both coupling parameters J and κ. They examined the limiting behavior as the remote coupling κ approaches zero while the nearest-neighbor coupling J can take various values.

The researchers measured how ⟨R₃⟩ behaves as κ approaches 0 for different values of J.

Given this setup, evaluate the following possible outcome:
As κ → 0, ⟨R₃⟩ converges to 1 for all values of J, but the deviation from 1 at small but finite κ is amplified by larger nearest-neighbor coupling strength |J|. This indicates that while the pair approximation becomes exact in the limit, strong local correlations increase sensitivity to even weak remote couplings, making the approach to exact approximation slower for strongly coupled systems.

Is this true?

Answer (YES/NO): NO